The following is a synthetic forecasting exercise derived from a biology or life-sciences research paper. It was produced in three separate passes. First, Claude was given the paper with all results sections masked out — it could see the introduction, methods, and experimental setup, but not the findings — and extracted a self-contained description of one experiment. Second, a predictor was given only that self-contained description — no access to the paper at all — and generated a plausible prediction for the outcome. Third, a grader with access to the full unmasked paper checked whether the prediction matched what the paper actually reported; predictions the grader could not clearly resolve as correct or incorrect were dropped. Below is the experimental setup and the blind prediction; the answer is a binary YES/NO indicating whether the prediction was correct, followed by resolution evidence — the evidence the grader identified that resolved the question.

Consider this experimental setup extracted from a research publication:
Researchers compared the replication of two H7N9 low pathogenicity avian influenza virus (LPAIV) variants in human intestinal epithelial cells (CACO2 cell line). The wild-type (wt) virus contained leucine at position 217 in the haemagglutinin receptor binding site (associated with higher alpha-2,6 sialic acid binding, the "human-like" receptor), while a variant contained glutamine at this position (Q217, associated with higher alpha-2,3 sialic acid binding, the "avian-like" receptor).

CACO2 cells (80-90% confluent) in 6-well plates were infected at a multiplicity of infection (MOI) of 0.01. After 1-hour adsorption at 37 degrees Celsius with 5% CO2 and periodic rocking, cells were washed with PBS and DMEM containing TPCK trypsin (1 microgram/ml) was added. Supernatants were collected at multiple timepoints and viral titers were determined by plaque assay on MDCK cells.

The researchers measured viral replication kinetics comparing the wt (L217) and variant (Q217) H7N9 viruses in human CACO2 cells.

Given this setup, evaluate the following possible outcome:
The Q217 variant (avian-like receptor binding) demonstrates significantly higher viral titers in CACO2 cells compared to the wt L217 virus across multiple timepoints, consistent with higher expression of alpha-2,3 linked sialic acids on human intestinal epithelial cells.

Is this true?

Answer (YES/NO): NO